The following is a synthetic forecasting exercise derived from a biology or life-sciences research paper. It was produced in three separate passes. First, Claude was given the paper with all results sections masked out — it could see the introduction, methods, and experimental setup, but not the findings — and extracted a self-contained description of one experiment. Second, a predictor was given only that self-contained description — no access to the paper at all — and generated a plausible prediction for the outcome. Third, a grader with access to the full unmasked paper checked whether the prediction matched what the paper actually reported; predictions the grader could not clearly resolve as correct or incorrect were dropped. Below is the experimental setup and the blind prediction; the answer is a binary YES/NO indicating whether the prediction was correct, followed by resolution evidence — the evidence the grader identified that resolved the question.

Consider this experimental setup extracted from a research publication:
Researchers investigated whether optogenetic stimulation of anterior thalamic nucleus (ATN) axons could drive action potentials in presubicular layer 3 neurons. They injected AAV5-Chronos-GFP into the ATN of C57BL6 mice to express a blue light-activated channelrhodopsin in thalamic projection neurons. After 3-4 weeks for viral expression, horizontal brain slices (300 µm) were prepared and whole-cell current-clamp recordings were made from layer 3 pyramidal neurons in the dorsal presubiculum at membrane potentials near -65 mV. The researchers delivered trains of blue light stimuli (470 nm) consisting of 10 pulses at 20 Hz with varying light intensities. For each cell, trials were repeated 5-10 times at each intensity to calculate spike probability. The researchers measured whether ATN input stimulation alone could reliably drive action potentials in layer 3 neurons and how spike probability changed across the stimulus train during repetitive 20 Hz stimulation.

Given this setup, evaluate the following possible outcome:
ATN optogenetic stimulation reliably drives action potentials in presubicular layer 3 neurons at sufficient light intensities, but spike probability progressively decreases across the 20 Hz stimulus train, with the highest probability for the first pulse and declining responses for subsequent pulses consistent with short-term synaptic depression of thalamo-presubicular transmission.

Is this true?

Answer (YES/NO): YES